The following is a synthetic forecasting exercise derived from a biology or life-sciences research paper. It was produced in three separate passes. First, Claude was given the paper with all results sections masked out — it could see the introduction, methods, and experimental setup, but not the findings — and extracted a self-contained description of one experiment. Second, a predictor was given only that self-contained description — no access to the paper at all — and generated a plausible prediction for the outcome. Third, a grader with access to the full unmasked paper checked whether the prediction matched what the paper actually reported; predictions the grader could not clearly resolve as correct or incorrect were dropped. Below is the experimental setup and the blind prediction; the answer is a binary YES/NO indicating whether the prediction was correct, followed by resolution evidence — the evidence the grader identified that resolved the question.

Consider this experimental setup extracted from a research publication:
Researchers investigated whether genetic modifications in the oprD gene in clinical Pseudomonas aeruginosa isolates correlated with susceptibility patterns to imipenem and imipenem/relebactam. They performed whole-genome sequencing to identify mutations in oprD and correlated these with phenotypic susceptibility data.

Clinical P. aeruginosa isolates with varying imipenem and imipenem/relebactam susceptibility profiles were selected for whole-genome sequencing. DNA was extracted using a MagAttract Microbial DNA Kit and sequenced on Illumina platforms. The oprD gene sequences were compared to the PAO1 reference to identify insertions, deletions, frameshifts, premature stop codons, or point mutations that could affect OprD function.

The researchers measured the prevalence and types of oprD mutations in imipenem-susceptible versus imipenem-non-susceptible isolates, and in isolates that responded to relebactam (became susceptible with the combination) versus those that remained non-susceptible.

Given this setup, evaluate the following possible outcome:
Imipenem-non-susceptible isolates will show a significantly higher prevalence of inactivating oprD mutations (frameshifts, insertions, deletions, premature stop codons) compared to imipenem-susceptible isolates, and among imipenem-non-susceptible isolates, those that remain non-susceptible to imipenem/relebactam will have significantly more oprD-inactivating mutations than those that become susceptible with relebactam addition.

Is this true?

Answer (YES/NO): NO